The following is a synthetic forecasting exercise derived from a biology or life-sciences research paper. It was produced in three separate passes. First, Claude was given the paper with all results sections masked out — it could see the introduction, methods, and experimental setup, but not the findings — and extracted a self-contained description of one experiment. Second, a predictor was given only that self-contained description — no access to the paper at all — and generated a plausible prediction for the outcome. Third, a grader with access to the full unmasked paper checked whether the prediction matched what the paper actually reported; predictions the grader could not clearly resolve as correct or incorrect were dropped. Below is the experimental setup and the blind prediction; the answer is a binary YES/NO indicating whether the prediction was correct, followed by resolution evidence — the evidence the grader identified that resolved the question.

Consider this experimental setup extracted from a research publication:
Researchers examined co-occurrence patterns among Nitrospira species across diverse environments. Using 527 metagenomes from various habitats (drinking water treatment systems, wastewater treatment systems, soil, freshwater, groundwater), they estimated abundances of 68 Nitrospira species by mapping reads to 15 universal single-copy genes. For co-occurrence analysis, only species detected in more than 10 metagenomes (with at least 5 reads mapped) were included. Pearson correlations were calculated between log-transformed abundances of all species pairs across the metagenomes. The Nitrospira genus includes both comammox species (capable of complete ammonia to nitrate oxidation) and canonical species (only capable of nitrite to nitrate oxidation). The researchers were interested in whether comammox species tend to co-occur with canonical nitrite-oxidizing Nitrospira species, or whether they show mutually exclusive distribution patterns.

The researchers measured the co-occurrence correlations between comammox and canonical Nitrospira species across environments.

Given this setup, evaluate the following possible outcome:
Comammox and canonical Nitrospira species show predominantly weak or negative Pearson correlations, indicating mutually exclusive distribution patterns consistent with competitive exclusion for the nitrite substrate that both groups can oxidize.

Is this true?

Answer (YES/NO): NO